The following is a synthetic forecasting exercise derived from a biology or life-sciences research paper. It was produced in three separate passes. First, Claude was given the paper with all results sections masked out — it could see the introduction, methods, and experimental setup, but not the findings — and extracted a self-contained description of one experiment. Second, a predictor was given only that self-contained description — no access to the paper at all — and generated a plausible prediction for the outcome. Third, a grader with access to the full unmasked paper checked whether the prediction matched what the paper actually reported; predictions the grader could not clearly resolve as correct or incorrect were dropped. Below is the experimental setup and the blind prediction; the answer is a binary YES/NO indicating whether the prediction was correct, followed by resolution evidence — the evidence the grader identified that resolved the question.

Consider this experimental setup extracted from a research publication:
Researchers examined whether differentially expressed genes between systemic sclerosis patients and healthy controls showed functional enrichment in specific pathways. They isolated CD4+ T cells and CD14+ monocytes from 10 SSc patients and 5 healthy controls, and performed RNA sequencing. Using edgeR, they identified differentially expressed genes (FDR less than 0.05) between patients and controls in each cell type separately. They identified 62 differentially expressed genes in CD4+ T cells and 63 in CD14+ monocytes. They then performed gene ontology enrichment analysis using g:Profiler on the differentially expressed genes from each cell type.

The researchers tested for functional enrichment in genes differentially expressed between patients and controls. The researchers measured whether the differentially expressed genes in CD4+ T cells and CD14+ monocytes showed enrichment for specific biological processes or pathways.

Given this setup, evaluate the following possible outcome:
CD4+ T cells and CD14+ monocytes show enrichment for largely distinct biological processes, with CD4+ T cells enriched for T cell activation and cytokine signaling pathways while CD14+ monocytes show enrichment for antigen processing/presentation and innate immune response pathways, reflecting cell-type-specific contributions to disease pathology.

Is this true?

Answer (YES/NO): NO